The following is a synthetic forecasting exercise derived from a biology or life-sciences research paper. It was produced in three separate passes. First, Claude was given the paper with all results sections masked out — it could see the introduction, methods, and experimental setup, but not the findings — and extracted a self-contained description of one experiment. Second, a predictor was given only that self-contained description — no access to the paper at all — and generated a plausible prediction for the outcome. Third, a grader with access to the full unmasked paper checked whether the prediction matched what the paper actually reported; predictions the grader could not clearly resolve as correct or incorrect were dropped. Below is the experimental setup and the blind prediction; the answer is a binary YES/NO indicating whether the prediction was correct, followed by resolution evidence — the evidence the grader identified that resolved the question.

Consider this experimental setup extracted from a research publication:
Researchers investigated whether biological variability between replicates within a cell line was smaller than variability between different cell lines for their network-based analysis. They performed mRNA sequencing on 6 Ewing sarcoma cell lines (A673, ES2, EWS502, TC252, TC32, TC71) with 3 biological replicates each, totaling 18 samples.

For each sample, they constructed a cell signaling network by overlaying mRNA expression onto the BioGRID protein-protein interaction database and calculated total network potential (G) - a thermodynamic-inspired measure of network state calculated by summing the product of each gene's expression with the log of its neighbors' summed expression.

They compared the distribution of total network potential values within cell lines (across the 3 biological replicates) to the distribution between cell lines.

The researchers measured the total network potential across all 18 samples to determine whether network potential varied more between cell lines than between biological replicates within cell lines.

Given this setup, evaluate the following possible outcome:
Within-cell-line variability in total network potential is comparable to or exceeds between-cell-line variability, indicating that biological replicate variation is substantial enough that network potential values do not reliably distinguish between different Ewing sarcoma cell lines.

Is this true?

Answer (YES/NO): NO